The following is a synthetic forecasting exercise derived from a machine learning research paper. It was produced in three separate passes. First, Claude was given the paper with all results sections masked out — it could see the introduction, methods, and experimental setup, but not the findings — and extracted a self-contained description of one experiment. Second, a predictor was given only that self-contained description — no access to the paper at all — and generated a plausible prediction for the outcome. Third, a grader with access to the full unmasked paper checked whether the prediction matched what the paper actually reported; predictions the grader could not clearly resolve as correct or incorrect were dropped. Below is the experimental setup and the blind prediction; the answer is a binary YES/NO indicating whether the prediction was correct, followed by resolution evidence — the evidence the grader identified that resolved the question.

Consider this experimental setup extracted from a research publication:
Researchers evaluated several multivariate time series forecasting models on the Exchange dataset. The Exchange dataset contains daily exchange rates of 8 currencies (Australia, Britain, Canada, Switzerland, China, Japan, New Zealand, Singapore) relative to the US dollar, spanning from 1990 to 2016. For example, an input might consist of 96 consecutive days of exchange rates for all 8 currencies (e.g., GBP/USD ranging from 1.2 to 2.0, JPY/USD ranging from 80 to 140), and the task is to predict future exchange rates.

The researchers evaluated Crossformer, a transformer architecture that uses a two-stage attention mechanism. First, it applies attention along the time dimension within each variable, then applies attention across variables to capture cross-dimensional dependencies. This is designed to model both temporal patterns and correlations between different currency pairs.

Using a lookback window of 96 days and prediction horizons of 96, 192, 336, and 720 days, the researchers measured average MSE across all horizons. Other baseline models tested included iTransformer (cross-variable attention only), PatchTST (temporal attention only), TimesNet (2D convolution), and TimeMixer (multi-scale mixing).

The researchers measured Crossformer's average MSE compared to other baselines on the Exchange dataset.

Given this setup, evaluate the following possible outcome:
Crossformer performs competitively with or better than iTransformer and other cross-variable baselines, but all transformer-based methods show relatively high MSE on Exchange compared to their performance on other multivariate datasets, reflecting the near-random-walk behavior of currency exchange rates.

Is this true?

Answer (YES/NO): NO